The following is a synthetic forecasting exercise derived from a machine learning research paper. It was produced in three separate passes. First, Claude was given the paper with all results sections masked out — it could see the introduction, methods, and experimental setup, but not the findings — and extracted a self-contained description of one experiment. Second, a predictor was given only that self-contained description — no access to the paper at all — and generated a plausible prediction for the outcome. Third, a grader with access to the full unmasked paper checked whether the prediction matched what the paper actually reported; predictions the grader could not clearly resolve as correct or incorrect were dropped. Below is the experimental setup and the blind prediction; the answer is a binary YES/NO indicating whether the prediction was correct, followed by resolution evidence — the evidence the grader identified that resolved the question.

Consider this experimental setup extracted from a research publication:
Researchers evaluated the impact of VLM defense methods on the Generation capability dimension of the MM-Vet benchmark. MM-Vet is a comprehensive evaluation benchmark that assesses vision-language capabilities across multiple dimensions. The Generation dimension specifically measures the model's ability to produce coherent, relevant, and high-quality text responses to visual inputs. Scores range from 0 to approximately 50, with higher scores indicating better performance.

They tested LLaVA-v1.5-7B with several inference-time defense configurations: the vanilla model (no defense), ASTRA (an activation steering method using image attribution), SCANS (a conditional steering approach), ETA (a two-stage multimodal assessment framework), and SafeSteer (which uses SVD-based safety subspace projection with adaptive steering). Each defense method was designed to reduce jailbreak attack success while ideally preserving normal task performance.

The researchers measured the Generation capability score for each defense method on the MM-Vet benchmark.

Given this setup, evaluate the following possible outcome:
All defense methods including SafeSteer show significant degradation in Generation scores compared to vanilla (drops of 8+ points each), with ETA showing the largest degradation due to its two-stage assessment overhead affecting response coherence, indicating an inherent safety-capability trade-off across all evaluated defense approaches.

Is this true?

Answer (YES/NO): NO